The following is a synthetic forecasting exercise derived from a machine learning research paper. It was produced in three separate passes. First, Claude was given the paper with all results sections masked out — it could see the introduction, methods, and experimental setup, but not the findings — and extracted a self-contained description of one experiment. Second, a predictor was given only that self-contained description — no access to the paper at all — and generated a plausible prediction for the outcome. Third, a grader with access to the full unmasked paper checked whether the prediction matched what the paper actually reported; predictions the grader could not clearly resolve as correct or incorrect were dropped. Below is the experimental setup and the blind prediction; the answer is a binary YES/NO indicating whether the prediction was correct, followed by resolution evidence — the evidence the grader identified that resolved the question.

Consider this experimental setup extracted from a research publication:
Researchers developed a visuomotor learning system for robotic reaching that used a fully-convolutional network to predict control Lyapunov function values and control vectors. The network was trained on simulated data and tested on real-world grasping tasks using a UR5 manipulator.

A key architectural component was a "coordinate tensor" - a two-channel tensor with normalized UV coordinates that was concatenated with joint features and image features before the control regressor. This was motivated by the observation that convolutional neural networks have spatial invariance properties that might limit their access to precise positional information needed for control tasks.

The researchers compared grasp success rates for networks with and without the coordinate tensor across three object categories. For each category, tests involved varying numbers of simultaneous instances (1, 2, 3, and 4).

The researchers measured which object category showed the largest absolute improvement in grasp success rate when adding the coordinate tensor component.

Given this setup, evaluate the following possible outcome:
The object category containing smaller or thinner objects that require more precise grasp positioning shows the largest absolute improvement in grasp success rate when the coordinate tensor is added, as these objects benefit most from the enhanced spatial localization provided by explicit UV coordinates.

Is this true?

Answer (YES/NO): NO